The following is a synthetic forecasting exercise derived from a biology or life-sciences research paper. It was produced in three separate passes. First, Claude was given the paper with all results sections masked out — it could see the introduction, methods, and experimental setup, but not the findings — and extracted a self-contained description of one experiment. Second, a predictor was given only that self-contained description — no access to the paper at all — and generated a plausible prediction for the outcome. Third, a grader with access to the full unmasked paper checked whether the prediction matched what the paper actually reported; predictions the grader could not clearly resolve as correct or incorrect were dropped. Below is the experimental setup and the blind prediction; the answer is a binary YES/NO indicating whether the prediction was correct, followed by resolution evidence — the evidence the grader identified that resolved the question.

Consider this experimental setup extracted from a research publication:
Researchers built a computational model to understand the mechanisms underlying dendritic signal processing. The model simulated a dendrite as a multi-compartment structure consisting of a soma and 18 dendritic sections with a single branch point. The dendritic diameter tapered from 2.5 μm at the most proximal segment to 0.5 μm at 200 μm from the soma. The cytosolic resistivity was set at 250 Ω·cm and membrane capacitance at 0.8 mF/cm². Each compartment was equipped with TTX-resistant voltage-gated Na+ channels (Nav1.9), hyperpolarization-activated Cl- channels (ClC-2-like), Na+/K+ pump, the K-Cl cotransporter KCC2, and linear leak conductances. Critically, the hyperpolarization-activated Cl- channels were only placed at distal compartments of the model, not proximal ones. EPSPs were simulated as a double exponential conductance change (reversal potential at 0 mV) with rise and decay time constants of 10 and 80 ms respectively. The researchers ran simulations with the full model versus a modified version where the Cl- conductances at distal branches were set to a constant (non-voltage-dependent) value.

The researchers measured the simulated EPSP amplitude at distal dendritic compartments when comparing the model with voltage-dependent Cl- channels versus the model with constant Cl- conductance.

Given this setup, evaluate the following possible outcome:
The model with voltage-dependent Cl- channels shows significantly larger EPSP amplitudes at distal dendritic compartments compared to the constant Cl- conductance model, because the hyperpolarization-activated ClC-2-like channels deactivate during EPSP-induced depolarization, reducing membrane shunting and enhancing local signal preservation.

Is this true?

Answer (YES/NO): YES